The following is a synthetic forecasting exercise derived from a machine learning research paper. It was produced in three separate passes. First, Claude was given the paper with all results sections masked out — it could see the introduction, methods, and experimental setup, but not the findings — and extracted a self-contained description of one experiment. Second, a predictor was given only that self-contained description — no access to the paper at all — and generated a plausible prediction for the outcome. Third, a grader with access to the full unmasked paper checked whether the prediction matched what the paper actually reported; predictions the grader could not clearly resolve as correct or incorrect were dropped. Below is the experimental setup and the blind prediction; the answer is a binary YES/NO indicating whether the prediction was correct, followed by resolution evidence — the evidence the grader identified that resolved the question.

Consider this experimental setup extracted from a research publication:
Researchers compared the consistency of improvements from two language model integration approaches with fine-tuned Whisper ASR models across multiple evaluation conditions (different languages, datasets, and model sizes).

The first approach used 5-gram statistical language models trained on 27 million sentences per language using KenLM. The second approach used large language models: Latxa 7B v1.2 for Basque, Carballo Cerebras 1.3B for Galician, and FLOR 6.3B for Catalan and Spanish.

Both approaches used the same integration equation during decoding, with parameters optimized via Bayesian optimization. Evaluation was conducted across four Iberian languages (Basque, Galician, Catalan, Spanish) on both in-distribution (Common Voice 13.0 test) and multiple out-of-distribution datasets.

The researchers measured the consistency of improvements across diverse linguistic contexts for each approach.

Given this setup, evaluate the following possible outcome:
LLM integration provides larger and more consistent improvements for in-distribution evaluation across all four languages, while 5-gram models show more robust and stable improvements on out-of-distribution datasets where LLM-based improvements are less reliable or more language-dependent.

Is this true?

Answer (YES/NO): NO